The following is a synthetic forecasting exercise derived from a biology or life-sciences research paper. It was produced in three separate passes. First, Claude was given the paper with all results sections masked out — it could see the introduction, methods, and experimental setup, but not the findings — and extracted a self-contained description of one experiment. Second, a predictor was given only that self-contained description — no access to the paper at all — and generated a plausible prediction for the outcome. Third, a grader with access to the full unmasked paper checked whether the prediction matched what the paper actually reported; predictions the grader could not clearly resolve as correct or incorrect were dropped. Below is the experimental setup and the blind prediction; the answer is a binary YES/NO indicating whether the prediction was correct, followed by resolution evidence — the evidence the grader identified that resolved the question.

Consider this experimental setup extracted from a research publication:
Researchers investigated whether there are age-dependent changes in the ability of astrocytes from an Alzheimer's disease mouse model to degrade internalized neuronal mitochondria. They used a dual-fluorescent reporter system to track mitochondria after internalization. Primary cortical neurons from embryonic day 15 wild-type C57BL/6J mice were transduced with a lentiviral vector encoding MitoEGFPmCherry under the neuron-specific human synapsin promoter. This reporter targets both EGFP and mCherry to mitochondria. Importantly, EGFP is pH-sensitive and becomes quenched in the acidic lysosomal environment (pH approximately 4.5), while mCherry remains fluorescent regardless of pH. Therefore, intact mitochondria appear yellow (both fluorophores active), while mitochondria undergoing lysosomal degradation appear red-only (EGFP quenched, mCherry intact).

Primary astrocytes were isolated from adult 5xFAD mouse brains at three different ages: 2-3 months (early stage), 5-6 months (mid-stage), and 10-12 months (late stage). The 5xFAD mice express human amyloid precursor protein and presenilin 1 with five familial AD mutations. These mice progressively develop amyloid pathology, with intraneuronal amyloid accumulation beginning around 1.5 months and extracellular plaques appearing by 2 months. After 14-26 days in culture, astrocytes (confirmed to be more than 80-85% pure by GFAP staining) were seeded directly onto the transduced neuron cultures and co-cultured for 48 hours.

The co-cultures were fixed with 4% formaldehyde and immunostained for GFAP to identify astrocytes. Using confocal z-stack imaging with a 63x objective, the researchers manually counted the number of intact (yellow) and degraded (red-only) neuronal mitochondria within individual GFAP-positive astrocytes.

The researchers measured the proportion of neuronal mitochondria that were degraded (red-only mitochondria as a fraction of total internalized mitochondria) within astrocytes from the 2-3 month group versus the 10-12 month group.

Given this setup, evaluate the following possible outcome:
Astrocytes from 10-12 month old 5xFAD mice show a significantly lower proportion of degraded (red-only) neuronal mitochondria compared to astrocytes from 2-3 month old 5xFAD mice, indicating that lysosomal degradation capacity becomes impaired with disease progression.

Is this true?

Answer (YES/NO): NO